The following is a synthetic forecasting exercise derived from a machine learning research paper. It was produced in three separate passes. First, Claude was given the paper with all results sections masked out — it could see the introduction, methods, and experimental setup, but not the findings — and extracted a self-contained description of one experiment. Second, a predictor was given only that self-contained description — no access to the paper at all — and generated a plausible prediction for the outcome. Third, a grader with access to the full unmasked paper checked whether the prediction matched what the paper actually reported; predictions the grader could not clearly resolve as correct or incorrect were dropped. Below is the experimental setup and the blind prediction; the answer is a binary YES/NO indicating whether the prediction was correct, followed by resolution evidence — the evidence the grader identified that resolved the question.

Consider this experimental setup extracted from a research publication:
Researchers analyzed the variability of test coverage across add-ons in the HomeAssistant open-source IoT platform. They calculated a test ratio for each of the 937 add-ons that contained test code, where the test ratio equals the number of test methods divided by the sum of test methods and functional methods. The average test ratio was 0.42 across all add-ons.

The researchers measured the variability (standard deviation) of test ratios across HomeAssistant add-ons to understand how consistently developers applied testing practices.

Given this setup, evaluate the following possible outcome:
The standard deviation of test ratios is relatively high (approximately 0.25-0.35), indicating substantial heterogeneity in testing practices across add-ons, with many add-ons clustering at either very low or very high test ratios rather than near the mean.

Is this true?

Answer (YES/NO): NO